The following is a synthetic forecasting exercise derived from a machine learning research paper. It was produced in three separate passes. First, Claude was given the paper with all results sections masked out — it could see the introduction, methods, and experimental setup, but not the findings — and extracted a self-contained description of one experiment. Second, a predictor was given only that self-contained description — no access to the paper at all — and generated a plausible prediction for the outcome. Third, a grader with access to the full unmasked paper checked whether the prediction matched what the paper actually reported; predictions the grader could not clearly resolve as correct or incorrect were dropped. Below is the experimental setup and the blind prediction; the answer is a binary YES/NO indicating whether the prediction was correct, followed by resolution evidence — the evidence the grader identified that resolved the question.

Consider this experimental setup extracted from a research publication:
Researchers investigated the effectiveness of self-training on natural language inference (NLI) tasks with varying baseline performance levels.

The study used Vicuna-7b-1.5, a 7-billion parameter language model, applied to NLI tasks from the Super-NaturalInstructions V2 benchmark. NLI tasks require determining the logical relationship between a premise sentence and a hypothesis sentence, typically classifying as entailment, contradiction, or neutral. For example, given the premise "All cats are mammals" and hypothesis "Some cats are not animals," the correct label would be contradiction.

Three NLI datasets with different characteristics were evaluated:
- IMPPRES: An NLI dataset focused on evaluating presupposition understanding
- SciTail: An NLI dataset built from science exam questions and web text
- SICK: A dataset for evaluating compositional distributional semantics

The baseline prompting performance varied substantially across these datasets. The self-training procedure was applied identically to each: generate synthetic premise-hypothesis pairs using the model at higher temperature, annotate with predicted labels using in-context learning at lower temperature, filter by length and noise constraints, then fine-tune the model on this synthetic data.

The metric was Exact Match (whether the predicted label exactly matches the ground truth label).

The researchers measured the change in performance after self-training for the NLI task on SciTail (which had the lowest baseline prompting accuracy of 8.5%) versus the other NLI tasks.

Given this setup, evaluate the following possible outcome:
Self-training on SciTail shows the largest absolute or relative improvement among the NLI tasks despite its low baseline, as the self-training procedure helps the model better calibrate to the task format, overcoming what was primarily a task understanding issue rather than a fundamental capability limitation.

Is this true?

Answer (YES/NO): YES